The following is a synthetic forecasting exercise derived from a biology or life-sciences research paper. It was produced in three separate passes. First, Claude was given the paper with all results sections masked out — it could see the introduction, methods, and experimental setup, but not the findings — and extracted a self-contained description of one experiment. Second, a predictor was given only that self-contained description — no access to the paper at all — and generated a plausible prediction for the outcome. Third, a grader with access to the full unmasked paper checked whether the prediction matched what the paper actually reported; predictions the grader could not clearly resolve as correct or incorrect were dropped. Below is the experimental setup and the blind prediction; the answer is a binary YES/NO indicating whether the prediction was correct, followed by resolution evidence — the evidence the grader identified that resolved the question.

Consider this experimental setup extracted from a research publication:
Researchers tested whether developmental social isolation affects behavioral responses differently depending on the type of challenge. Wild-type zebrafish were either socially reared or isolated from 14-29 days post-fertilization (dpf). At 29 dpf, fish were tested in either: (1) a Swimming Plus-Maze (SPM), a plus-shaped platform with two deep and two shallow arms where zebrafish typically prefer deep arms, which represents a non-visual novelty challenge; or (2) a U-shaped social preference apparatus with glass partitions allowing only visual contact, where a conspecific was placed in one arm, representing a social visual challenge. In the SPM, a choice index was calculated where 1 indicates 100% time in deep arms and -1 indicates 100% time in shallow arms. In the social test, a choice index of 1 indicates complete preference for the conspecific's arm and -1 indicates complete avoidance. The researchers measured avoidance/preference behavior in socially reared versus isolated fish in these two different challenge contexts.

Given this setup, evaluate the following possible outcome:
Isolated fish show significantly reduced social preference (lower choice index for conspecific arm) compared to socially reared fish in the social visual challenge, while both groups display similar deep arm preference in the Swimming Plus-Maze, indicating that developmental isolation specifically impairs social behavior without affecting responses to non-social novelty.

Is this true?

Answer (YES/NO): NO